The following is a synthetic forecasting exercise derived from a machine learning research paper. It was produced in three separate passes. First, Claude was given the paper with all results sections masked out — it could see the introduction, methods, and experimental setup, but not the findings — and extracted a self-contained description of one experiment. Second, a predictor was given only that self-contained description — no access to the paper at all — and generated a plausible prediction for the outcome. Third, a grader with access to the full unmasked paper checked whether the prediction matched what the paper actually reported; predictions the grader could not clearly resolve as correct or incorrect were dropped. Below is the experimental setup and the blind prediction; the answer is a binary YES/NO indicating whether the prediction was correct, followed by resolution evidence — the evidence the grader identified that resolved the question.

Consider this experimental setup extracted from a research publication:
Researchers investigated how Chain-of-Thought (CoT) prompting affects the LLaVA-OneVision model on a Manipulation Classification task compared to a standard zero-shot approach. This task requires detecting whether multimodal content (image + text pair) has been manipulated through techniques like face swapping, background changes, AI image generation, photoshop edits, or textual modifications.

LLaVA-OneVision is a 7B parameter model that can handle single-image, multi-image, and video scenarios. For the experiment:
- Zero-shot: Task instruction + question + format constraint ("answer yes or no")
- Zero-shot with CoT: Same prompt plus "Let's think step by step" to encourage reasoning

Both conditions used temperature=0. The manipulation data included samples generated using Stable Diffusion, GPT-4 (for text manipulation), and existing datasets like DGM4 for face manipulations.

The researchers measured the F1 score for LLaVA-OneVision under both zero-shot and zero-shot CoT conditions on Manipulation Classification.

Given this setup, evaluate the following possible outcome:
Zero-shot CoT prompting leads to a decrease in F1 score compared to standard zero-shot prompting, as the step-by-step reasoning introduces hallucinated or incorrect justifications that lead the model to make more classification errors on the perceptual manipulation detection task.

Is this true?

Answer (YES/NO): NO